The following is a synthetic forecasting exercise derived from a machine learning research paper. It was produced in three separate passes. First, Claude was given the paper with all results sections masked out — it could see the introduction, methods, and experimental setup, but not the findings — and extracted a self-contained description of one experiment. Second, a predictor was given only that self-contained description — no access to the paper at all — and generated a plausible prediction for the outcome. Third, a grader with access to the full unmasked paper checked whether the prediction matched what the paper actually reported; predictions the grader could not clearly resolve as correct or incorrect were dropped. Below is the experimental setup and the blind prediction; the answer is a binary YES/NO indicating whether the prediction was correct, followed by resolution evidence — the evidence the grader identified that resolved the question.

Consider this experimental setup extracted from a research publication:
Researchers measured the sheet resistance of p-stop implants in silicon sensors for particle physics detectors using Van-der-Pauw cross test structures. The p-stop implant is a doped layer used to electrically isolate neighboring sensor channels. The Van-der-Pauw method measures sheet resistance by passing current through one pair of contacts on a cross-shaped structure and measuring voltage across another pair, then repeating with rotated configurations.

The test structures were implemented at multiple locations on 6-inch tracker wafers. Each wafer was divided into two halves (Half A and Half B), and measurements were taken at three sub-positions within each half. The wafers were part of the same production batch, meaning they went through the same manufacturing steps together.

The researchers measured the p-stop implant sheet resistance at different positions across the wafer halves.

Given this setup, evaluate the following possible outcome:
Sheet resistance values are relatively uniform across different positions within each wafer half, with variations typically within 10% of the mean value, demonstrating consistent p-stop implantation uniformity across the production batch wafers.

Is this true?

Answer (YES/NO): NO